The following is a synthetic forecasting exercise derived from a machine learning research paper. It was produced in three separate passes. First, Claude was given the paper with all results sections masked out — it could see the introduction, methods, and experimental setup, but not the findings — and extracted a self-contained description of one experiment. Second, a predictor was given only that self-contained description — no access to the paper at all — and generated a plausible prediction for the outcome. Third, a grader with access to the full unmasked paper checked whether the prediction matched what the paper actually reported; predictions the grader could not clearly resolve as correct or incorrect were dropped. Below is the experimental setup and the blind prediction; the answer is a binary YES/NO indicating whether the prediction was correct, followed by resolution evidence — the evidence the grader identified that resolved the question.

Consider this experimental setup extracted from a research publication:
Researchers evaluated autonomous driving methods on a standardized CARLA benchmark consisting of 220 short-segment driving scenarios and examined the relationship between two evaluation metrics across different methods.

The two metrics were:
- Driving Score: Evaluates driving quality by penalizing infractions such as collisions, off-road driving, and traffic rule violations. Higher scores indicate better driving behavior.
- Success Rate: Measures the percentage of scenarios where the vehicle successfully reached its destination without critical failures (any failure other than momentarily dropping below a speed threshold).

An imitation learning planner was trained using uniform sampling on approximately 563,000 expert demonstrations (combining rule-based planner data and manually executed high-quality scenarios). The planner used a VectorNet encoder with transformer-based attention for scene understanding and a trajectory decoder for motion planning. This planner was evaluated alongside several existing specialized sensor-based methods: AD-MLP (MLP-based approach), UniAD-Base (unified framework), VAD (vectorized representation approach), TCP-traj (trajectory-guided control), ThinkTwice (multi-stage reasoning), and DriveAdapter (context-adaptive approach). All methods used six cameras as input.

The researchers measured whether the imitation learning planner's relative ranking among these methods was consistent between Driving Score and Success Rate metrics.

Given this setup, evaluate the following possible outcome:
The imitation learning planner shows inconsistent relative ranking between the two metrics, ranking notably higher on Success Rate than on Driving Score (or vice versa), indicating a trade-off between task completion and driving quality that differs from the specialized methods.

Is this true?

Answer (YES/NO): YES